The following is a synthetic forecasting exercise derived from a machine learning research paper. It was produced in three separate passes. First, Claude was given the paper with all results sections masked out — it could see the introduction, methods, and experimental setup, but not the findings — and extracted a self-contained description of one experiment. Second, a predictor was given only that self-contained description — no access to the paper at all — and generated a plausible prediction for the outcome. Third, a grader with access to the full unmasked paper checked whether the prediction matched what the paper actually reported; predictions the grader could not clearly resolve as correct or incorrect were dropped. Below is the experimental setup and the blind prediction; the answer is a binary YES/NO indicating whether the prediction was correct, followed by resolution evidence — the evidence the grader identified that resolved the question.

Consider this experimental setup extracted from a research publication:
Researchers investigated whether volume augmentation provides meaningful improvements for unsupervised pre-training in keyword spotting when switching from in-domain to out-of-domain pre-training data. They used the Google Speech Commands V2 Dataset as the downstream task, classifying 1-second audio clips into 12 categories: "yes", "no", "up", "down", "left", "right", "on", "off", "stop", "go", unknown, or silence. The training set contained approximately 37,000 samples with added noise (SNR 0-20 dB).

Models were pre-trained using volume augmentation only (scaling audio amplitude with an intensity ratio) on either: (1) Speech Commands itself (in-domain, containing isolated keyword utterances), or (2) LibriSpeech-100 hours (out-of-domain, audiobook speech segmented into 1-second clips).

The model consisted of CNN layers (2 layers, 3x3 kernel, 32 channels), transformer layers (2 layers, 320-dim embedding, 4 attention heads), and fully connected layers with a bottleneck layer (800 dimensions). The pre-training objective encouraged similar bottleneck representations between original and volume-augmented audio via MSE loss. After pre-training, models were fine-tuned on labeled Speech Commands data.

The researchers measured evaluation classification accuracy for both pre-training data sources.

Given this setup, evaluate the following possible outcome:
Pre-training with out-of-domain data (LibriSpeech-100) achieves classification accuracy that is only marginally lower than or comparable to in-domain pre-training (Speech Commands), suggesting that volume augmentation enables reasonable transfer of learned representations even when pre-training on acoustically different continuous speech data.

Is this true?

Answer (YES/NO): YES